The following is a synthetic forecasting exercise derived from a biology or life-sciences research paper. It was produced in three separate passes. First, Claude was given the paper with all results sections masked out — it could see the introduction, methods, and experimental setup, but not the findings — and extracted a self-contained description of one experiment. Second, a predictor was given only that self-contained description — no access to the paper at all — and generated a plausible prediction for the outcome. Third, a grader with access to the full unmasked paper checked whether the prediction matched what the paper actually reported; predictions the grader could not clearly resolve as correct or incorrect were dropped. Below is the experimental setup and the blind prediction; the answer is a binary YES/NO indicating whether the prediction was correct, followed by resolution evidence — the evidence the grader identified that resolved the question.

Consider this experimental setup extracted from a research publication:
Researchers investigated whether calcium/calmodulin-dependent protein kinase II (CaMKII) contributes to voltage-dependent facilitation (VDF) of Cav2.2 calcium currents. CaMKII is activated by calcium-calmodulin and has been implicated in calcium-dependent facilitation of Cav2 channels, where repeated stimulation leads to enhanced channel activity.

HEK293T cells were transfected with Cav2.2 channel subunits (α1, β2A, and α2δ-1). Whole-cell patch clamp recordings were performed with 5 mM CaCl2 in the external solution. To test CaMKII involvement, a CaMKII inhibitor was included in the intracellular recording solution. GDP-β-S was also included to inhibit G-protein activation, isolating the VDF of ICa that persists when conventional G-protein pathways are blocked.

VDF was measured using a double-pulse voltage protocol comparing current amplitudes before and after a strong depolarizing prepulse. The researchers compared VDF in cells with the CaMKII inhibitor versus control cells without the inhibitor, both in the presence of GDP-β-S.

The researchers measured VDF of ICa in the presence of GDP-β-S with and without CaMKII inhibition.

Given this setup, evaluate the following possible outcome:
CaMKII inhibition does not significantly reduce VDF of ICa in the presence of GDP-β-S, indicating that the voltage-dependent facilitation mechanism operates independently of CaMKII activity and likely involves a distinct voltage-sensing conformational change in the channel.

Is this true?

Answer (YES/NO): NO